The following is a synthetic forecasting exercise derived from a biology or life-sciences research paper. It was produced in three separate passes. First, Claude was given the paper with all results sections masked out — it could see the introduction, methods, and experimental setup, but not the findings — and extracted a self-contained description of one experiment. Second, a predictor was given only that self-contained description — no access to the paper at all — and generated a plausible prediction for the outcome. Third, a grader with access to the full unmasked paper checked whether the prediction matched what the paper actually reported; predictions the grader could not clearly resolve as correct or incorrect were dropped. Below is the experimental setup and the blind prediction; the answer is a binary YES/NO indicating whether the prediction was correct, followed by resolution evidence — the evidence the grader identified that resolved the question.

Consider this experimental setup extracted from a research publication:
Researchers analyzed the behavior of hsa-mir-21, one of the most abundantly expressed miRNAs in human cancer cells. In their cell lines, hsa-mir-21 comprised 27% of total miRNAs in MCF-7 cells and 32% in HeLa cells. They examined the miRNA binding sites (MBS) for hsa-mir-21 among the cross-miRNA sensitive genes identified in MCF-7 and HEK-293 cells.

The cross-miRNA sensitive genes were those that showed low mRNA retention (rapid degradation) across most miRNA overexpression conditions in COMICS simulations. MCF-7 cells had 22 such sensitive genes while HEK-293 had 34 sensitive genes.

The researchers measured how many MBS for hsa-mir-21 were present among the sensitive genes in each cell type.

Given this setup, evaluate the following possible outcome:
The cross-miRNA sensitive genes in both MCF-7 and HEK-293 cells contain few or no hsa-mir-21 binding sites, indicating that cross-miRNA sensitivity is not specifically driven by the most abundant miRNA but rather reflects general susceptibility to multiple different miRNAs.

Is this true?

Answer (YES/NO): NO